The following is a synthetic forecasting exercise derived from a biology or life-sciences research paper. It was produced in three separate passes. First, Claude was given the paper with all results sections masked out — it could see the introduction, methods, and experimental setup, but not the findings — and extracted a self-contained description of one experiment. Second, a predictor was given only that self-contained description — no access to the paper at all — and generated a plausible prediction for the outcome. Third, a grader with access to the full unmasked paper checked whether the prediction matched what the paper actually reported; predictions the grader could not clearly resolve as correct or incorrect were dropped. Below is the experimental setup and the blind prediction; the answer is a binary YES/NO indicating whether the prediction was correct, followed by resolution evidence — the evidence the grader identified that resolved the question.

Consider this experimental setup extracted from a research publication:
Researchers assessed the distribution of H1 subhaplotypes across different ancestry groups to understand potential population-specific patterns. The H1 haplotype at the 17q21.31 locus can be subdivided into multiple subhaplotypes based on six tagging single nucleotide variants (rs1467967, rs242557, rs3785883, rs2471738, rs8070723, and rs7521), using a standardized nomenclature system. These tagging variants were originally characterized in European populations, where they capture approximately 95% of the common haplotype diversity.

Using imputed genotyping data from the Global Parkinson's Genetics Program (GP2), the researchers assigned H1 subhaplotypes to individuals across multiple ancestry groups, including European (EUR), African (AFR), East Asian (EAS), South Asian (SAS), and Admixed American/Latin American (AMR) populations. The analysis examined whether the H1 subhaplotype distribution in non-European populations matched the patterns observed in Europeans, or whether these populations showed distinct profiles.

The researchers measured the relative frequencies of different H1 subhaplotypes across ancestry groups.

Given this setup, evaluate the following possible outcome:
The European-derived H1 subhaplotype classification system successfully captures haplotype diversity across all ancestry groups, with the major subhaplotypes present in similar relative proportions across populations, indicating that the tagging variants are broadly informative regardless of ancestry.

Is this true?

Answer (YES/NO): NO